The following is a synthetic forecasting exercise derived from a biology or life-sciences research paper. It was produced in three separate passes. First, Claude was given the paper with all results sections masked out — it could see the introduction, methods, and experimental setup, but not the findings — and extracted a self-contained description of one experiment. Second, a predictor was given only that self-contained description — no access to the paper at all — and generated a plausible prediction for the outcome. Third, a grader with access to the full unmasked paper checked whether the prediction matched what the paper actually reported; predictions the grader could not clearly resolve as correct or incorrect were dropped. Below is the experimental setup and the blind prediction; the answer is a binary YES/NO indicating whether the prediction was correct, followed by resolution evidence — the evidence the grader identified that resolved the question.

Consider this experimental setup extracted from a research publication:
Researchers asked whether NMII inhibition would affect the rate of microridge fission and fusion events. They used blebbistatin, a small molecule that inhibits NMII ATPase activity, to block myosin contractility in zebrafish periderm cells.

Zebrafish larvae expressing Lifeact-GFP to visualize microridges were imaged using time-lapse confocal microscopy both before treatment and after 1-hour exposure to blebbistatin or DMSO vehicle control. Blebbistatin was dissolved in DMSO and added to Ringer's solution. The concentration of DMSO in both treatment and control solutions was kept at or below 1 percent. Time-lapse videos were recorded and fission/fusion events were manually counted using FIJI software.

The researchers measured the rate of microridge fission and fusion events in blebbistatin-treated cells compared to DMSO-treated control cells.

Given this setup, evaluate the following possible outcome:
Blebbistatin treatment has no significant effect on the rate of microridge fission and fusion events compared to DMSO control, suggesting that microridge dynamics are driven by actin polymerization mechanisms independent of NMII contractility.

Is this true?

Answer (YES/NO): NO